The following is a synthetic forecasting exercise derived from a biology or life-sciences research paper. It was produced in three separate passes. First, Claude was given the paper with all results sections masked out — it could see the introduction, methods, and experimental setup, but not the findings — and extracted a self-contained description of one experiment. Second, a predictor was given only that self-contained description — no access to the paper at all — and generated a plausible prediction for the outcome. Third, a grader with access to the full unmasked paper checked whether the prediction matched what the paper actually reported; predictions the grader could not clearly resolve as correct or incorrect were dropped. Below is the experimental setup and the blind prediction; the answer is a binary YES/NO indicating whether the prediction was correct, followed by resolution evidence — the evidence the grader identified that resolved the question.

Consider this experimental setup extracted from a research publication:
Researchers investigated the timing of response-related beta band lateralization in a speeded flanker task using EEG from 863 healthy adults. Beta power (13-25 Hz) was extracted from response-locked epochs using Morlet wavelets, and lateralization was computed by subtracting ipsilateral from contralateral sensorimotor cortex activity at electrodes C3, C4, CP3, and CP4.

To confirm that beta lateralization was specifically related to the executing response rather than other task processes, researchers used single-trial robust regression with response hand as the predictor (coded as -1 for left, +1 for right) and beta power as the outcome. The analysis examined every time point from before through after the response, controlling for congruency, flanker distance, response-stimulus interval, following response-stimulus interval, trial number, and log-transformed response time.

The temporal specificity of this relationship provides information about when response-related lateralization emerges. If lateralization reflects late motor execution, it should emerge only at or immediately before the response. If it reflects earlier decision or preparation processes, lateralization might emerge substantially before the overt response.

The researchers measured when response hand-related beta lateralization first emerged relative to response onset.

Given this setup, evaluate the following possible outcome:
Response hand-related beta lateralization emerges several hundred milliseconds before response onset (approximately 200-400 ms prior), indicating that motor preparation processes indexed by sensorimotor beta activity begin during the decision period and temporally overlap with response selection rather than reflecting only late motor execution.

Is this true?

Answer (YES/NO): NO